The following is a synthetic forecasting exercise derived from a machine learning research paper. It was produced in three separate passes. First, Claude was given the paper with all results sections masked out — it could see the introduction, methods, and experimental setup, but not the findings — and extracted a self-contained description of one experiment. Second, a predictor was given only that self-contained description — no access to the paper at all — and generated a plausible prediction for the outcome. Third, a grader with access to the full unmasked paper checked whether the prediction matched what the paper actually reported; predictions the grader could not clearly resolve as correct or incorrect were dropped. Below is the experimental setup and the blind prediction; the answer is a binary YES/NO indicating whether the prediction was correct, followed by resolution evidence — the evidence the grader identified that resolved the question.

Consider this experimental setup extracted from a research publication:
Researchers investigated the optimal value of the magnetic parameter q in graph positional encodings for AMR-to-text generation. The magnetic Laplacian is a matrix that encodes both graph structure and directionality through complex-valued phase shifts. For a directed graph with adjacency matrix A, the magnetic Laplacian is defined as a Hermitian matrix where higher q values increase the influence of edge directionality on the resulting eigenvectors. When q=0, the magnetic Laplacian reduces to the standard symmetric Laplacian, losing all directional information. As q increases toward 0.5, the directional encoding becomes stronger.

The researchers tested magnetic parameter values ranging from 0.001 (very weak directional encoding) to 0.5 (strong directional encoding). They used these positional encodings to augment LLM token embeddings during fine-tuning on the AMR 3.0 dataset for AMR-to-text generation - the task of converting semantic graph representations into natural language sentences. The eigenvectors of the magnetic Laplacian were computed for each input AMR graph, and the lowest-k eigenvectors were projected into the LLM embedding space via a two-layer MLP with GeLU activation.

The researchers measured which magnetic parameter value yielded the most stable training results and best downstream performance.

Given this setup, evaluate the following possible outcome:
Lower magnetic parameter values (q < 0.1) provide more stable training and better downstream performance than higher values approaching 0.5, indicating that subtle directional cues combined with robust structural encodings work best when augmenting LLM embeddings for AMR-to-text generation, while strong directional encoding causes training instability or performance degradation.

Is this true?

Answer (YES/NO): NO